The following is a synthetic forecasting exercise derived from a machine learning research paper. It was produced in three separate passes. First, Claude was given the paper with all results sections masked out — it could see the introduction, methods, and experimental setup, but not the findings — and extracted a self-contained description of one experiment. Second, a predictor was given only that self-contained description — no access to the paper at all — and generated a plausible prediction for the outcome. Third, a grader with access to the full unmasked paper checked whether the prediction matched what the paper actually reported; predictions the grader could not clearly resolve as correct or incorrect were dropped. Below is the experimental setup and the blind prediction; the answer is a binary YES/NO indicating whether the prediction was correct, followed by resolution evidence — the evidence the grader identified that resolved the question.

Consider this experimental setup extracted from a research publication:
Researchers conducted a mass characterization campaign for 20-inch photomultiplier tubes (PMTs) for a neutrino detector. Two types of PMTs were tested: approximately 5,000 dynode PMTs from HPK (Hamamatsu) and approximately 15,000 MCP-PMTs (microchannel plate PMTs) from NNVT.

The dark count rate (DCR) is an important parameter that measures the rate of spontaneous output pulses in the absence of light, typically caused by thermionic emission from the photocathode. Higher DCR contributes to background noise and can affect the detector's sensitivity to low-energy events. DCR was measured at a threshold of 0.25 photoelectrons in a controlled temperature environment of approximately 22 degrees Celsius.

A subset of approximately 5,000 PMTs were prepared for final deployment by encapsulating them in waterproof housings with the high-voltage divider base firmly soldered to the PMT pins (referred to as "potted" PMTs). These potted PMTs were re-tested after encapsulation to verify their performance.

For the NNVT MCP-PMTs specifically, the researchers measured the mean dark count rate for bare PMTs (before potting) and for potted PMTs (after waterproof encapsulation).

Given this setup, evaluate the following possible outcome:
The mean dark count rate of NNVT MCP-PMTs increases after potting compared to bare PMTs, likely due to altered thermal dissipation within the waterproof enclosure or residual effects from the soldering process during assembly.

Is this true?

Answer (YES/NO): NO